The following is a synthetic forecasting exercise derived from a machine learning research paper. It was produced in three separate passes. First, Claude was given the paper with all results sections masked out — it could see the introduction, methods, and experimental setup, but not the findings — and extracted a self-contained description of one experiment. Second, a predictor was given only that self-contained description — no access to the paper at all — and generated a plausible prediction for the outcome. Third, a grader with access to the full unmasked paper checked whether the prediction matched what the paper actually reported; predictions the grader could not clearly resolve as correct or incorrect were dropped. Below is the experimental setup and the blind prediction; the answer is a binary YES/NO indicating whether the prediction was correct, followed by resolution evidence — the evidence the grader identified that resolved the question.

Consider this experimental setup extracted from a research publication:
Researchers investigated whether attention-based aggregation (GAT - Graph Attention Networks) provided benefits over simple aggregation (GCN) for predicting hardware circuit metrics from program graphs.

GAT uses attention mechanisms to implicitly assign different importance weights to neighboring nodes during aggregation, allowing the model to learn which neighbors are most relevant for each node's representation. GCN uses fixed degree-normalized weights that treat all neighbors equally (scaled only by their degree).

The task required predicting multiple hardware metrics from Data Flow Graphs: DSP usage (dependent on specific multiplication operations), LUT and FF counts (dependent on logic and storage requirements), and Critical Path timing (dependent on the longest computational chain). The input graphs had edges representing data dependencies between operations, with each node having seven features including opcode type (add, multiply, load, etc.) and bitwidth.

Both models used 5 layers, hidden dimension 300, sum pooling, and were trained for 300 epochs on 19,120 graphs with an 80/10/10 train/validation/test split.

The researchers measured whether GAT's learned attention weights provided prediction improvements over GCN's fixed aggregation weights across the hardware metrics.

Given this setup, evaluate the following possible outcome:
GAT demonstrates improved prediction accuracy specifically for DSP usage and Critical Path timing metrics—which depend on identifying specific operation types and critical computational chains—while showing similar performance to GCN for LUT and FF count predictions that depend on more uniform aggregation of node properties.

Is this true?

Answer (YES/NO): NO